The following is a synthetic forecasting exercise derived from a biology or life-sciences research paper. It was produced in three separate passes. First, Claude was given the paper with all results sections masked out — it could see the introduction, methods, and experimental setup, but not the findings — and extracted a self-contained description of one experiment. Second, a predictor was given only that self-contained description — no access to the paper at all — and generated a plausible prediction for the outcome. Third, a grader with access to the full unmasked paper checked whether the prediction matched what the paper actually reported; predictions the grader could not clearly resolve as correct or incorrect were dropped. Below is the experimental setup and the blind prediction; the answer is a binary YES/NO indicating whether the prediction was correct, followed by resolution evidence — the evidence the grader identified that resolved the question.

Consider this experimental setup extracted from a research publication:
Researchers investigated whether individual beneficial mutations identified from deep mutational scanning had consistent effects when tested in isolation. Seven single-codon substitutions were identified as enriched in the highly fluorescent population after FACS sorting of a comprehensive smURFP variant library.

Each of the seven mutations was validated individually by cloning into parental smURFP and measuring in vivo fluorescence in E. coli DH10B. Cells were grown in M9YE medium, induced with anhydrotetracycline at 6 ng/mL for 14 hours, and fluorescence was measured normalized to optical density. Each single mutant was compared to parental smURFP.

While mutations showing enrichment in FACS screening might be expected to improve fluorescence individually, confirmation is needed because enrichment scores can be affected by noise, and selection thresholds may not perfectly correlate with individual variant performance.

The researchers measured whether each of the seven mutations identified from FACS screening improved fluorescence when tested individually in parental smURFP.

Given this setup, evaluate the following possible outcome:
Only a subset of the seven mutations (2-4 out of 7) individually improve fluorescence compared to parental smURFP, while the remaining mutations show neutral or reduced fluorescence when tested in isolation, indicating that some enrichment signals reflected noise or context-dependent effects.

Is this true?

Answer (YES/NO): NO